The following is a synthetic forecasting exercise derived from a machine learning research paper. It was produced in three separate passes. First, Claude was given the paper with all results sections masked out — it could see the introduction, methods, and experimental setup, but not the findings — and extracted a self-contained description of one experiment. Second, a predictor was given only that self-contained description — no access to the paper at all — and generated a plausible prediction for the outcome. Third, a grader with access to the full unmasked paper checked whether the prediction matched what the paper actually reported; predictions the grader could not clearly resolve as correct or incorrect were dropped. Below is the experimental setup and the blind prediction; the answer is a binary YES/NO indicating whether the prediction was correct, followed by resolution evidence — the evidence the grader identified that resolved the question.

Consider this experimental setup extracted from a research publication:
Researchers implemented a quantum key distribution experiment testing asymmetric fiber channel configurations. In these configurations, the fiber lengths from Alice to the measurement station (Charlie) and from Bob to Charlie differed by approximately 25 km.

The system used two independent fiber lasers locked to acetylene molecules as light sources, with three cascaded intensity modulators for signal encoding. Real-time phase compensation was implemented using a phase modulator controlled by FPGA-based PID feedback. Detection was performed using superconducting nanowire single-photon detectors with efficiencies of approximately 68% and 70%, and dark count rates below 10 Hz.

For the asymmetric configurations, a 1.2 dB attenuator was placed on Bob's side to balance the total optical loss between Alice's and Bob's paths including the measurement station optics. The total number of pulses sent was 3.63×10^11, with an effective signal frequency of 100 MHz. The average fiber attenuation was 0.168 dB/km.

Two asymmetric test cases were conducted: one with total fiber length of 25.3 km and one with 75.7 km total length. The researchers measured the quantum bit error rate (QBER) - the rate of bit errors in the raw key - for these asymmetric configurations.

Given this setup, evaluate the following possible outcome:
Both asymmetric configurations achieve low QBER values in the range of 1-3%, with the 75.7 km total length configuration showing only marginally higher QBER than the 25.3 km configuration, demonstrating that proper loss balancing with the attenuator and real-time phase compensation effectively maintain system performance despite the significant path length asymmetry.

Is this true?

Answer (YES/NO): NO